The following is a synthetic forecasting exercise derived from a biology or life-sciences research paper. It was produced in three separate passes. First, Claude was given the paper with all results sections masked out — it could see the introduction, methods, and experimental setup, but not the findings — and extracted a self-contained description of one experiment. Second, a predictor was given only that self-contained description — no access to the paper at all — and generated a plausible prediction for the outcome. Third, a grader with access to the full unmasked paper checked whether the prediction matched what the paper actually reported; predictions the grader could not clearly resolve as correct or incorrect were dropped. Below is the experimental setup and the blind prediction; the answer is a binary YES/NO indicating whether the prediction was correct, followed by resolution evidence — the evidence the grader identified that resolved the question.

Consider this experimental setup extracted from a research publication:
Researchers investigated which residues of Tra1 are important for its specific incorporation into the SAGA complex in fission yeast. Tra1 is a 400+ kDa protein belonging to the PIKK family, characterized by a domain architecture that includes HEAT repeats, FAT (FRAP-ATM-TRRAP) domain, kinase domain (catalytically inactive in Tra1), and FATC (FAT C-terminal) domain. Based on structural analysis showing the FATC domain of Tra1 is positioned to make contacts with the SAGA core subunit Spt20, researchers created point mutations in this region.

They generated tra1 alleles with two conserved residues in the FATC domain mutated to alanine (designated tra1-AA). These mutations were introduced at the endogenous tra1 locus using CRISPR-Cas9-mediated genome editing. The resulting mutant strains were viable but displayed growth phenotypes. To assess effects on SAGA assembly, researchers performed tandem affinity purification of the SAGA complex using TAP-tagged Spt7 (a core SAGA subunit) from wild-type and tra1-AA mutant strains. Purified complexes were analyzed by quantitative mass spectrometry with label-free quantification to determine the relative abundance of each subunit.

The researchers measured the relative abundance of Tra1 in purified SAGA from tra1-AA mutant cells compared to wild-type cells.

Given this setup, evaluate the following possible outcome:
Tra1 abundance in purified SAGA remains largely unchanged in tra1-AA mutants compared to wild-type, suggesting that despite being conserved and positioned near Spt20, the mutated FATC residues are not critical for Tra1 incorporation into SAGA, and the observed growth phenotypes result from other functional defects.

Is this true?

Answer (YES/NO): NO